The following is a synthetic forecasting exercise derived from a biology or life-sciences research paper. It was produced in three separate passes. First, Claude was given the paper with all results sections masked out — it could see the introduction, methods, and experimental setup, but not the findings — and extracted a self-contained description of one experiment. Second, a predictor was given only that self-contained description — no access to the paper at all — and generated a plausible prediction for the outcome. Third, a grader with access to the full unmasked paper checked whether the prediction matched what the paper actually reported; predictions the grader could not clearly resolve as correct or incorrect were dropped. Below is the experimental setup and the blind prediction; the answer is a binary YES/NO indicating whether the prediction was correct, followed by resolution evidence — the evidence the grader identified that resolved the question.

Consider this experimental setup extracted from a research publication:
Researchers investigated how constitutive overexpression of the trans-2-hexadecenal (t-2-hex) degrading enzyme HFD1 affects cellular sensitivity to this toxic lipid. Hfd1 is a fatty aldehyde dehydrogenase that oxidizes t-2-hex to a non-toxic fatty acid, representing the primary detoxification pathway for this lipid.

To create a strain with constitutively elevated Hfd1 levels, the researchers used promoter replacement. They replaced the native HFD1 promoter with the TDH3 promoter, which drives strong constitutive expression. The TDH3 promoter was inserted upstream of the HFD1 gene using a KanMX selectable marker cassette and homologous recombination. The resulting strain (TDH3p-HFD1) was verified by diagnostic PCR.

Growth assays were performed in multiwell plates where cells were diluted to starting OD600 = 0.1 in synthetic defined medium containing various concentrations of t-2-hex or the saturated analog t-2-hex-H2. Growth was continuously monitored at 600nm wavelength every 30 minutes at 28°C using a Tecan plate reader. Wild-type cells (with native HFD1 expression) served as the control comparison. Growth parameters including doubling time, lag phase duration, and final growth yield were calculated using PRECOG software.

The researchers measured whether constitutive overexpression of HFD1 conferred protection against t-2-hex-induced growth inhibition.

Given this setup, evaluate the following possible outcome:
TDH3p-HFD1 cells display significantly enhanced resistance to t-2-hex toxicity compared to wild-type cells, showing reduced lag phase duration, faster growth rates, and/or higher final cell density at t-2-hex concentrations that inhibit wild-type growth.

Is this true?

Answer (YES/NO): YES